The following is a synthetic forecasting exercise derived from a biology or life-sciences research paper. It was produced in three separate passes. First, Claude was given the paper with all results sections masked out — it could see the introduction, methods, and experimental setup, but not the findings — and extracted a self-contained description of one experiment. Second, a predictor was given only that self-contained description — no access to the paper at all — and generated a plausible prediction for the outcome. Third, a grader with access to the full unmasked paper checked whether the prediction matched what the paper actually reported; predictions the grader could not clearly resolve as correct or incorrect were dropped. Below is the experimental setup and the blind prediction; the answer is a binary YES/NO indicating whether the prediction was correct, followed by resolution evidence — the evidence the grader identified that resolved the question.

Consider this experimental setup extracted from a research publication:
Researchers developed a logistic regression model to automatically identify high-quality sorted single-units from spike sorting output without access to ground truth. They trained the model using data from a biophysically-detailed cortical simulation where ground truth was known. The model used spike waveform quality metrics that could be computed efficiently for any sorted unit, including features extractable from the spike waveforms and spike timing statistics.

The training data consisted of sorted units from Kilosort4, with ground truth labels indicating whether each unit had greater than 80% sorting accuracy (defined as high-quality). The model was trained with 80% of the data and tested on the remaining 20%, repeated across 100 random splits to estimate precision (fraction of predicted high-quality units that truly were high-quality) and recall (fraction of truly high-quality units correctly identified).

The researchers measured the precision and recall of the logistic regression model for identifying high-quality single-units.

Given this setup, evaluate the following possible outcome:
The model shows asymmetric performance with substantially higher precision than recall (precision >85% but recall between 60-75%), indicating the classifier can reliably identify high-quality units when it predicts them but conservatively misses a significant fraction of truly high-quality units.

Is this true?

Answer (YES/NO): NO